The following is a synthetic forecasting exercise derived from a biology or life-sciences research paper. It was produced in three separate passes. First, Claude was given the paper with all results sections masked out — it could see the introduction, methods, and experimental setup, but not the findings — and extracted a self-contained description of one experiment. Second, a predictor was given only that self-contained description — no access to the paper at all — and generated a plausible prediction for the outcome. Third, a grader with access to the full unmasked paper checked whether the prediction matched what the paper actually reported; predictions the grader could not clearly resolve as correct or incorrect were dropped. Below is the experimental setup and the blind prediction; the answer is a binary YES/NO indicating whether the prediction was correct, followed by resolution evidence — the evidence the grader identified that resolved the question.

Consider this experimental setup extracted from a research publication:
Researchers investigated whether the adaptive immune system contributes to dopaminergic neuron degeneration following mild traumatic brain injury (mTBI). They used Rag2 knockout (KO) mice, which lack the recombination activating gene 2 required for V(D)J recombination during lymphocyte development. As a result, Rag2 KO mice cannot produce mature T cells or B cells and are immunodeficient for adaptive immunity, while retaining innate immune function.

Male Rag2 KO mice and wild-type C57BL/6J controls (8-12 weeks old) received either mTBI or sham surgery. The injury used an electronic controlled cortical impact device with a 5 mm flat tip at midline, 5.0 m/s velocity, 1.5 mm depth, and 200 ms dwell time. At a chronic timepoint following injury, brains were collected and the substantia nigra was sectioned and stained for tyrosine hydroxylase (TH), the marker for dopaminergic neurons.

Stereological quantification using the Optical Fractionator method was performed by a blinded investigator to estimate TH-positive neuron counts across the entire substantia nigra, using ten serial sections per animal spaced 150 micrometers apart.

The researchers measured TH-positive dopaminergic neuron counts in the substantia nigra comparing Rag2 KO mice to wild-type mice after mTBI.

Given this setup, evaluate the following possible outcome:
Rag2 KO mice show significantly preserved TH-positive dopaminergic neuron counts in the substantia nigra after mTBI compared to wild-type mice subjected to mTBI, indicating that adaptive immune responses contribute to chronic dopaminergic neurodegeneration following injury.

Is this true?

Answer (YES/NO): YES